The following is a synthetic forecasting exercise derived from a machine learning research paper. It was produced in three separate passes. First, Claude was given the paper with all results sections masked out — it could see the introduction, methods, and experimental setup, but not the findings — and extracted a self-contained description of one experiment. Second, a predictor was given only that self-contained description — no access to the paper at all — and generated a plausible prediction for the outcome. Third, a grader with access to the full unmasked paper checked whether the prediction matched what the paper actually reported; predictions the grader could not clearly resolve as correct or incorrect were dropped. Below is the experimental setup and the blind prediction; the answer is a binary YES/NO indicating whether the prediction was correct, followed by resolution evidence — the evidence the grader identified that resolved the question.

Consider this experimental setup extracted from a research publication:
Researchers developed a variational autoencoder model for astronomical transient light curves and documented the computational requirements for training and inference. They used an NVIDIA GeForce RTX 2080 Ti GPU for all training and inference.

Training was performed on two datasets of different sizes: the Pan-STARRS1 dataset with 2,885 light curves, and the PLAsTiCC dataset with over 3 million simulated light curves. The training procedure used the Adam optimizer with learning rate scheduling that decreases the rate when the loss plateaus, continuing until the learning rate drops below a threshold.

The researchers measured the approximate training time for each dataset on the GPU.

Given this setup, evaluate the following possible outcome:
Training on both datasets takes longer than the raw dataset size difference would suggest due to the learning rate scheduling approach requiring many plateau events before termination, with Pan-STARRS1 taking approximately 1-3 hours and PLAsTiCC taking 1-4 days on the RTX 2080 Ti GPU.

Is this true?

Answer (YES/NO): NO